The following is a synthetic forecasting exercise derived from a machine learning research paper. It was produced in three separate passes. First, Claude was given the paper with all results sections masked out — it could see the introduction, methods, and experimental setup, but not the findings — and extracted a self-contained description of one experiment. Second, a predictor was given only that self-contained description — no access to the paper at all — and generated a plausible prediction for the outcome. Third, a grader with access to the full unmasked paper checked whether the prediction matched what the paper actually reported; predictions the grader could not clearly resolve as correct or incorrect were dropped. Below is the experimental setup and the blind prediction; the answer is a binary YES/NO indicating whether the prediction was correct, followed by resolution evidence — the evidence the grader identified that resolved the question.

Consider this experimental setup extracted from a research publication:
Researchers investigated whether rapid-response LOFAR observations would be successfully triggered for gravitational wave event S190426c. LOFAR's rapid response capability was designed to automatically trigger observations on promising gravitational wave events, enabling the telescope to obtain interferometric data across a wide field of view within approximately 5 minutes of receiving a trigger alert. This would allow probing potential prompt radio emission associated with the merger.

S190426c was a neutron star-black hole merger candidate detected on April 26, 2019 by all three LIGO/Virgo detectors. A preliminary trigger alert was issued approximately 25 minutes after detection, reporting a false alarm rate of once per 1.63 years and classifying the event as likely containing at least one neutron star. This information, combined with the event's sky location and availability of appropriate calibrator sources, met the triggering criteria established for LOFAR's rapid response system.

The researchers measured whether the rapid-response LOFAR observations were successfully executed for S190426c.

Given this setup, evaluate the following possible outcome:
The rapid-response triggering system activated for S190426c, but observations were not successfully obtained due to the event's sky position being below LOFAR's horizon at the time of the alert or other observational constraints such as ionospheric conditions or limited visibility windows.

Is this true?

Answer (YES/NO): NO